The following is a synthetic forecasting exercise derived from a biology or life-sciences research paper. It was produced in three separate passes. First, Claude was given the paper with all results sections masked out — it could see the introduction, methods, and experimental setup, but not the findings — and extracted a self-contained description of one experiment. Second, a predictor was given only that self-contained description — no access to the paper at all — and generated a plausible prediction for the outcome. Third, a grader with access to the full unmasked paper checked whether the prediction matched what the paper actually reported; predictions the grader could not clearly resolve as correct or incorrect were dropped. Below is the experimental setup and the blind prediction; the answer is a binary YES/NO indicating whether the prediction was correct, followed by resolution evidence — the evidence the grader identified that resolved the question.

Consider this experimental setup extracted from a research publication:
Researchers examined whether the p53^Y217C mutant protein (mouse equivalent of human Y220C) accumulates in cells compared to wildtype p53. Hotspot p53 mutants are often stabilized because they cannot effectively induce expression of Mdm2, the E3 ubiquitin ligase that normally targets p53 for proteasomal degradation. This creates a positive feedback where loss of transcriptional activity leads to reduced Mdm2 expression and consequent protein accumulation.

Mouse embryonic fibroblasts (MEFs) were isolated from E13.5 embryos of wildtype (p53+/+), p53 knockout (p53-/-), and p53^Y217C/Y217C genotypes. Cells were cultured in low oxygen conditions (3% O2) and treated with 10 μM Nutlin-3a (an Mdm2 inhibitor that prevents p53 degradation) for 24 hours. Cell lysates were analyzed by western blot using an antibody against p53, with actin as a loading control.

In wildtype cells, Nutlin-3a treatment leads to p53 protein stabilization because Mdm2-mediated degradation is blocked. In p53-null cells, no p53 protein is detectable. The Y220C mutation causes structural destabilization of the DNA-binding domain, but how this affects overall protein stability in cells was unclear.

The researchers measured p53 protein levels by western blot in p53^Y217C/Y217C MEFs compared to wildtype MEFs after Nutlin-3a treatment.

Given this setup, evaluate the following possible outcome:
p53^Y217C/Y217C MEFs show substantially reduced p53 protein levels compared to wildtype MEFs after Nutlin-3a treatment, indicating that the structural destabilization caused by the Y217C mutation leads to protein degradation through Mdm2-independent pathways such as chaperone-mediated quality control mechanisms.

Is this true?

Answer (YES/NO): NO